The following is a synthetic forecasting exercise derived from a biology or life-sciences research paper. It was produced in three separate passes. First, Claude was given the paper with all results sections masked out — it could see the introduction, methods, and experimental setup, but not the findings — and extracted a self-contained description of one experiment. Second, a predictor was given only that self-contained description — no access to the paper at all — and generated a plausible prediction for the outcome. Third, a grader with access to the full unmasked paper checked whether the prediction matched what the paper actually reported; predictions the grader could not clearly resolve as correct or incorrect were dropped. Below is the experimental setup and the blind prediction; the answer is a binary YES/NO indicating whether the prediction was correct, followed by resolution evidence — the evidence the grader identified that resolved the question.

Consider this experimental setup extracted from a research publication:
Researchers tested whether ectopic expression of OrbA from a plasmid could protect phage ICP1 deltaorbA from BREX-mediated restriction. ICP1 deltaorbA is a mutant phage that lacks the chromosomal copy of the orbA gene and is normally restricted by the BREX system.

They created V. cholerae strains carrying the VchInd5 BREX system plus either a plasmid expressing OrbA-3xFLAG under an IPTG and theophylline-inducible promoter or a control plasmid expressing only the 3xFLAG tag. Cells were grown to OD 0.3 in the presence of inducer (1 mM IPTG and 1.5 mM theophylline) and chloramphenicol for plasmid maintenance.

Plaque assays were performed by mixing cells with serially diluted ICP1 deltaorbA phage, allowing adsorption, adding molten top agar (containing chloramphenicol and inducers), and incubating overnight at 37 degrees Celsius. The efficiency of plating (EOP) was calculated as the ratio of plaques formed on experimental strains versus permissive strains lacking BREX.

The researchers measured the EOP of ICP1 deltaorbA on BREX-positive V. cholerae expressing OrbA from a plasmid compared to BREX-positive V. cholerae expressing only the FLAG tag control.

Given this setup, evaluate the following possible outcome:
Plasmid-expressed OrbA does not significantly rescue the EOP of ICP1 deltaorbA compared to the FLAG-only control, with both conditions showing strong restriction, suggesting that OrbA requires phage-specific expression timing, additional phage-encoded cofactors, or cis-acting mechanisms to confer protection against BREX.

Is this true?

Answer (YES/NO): NO